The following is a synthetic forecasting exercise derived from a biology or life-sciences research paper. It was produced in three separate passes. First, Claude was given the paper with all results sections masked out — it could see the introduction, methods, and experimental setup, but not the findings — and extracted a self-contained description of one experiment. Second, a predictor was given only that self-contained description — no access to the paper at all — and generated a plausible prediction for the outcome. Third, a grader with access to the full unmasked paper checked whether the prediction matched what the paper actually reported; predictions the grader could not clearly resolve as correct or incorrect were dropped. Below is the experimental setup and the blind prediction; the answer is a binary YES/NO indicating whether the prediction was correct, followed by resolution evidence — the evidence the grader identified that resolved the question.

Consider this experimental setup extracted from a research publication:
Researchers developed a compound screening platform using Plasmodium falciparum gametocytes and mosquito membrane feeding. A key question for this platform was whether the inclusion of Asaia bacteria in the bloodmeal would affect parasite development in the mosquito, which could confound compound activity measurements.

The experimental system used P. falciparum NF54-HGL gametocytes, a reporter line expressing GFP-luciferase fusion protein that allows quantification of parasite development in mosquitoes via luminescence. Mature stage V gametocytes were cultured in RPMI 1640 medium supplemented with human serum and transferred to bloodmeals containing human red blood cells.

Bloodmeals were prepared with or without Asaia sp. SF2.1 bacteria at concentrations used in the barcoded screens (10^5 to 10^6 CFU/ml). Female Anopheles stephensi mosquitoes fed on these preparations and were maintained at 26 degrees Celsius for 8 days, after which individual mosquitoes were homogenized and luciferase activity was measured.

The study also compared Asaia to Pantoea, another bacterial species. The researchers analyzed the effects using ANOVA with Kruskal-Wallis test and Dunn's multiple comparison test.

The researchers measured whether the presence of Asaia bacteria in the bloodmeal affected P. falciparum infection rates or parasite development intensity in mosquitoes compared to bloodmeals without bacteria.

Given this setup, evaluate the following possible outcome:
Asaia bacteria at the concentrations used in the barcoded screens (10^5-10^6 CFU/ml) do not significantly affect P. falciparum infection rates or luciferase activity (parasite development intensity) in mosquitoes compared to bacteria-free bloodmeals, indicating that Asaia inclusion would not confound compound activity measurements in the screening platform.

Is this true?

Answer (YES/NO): YES